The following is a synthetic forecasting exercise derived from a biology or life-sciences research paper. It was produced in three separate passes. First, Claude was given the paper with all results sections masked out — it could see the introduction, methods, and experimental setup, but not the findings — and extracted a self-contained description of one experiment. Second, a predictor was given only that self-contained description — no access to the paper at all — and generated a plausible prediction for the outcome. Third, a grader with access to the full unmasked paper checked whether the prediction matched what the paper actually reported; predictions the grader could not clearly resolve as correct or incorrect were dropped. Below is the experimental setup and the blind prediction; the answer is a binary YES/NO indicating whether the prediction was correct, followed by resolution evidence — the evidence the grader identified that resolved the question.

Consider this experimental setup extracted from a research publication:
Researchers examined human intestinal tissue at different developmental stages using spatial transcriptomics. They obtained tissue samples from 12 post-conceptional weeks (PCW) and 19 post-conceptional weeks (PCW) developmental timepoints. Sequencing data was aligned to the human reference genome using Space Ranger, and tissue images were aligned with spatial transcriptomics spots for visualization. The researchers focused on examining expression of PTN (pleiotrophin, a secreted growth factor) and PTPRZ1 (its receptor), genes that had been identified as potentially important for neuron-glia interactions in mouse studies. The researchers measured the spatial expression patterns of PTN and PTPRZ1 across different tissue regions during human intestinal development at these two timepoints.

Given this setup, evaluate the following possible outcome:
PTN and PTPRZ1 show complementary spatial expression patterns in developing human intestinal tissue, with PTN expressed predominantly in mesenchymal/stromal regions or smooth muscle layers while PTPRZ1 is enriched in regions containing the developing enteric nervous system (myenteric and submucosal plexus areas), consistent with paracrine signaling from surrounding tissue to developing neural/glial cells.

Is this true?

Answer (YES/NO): NO